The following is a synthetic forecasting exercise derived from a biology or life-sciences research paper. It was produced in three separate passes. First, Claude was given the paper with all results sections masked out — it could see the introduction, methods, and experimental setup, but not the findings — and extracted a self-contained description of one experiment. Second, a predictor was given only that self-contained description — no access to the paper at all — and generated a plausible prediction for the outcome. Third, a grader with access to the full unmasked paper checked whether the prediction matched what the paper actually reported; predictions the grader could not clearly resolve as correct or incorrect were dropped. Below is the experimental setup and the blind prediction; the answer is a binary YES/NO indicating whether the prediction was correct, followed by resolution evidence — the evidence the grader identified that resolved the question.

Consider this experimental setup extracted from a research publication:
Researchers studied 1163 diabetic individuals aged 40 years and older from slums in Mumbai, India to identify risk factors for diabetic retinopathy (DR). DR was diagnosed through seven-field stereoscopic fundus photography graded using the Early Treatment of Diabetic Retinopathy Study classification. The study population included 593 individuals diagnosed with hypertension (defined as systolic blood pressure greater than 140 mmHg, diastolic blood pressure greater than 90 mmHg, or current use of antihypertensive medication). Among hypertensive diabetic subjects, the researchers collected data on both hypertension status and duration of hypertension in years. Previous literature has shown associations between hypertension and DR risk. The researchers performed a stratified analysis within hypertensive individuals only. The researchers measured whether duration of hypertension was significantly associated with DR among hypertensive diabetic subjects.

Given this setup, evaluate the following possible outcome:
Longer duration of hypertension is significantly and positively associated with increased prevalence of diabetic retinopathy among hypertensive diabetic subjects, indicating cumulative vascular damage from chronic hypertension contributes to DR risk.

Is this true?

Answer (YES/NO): YES